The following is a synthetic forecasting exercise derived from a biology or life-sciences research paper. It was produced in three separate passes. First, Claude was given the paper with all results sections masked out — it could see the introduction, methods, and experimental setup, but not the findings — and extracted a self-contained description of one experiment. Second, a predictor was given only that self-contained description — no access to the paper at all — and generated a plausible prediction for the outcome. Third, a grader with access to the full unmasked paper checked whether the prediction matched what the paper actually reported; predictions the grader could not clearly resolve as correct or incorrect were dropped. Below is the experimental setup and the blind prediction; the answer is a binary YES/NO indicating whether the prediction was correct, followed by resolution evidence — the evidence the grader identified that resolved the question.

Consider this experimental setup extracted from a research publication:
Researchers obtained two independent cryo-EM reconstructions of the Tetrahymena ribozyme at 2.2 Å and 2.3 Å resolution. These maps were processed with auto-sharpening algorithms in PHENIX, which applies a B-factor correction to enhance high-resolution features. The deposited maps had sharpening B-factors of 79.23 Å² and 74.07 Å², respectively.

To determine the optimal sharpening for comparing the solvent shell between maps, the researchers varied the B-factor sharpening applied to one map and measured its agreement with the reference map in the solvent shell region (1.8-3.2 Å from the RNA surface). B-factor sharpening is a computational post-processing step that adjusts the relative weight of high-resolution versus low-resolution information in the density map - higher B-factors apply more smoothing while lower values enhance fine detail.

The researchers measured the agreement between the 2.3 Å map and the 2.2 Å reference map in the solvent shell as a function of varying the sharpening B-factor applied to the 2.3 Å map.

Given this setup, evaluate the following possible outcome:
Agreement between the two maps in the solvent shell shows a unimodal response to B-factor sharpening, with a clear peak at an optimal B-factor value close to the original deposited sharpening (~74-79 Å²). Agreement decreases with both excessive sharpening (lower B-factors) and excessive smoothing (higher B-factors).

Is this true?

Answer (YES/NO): YES